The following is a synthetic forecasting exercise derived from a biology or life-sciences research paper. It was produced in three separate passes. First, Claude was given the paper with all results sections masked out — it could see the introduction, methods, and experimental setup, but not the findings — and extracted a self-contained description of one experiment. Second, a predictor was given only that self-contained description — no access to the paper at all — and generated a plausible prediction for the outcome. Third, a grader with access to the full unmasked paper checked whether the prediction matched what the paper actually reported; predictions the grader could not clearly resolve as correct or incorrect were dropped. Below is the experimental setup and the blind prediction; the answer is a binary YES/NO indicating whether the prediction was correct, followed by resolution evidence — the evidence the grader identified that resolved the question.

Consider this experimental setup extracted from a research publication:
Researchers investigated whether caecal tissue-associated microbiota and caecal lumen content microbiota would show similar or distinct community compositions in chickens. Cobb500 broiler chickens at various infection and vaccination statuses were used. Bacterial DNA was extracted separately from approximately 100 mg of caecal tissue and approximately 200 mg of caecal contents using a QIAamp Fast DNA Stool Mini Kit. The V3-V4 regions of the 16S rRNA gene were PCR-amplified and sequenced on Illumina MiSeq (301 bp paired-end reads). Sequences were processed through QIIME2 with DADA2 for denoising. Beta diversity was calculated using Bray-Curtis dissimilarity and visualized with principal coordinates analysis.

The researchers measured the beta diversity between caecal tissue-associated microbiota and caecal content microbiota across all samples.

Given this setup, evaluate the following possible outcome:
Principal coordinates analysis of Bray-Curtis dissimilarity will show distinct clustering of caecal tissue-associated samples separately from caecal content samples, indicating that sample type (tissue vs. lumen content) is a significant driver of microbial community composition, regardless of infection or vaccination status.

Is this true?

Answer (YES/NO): NO